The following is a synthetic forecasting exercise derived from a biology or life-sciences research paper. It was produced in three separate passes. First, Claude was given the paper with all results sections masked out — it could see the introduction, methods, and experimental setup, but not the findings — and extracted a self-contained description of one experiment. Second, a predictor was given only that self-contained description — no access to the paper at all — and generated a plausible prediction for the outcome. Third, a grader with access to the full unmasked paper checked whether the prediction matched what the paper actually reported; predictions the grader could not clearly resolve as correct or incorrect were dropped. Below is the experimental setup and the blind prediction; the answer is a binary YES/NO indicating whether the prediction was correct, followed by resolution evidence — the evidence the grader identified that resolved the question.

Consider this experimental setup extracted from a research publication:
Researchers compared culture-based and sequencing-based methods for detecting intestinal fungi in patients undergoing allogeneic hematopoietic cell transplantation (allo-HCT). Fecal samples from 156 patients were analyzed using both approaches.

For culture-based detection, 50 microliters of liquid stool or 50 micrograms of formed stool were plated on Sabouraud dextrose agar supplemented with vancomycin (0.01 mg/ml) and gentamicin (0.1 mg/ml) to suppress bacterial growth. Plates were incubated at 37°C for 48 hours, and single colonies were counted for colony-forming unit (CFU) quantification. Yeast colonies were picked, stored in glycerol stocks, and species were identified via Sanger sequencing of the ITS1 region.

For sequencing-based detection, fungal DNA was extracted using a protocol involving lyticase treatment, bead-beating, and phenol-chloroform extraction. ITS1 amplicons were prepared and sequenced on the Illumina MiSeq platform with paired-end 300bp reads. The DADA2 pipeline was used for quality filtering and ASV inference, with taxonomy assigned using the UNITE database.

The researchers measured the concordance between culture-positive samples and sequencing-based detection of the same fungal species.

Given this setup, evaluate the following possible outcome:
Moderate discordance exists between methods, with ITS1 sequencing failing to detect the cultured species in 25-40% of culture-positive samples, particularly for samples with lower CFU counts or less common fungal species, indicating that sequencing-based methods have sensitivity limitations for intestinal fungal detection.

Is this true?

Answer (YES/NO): NO